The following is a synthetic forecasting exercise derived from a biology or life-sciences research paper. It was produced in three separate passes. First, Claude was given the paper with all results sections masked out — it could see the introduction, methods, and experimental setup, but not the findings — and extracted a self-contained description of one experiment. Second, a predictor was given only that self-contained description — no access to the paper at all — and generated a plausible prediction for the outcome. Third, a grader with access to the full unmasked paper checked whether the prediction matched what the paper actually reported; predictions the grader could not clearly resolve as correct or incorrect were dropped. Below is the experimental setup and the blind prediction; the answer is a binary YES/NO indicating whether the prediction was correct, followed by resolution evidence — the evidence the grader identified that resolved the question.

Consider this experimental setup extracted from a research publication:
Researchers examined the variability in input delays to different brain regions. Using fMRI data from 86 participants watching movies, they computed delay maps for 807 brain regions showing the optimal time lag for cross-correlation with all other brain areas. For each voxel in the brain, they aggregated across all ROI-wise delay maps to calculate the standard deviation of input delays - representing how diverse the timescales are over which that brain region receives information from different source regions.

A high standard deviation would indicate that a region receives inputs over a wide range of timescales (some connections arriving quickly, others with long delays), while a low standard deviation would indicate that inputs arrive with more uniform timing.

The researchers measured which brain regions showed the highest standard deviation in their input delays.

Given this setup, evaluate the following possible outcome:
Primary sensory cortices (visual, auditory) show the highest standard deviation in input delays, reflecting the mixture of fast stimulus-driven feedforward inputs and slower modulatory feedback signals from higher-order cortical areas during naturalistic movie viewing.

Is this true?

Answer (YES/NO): YES